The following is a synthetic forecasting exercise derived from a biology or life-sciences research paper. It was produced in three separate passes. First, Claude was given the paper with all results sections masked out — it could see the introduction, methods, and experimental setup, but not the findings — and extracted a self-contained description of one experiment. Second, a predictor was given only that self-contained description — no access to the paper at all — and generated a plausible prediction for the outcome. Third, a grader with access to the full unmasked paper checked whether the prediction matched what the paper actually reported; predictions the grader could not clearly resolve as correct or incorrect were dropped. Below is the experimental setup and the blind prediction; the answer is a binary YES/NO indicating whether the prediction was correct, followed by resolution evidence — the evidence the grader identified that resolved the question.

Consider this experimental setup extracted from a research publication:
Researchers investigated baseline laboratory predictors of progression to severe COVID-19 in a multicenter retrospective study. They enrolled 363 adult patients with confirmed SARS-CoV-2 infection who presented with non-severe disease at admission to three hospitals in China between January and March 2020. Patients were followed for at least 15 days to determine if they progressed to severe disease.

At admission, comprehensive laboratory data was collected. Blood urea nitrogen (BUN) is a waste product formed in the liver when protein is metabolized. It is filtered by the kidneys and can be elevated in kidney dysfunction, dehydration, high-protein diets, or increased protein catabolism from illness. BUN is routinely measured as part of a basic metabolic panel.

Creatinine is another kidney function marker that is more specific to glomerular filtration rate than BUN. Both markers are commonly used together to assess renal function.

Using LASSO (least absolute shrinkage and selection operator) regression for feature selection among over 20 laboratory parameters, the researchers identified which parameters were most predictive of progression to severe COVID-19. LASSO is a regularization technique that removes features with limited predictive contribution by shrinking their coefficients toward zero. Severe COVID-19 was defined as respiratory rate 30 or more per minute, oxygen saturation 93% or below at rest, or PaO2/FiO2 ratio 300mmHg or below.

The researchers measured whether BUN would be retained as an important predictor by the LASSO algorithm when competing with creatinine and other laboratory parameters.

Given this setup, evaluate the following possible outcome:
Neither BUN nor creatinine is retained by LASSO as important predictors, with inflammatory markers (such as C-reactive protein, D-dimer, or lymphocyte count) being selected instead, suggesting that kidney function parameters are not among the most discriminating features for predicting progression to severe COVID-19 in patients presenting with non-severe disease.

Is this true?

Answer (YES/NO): NO